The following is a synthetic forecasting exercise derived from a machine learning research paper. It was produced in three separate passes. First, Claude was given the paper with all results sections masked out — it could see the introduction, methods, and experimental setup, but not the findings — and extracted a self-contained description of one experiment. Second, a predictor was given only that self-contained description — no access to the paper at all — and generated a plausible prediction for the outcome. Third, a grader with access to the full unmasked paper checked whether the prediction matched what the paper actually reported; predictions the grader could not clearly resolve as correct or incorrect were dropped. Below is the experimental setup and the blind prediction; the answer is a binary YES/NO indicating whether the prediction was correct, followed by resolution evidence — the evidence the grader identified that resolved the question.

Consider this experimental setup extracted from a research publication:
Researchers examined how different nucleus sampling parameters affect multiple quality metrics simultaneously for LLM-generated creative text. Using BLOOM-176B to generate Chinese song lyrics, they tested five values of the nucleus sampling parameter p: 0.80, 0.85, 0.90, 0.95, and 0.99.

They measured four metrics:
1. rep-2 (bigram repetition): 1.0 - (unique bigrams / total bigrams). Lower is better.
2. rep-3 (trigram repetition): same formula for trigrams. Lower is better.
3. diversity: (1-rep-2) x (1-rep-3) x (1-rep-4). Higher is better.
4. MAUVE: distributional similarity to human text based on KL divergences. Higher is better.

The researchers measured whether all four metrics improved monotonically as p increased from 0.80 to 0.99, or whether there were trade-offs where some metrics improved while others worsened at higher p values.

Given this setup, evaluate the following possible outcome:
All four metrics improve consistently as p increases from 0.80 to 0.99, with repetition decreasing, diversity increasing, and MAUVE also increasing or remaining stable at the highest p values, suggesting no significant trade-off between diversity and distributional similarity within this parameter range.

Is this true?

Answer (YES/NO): YES